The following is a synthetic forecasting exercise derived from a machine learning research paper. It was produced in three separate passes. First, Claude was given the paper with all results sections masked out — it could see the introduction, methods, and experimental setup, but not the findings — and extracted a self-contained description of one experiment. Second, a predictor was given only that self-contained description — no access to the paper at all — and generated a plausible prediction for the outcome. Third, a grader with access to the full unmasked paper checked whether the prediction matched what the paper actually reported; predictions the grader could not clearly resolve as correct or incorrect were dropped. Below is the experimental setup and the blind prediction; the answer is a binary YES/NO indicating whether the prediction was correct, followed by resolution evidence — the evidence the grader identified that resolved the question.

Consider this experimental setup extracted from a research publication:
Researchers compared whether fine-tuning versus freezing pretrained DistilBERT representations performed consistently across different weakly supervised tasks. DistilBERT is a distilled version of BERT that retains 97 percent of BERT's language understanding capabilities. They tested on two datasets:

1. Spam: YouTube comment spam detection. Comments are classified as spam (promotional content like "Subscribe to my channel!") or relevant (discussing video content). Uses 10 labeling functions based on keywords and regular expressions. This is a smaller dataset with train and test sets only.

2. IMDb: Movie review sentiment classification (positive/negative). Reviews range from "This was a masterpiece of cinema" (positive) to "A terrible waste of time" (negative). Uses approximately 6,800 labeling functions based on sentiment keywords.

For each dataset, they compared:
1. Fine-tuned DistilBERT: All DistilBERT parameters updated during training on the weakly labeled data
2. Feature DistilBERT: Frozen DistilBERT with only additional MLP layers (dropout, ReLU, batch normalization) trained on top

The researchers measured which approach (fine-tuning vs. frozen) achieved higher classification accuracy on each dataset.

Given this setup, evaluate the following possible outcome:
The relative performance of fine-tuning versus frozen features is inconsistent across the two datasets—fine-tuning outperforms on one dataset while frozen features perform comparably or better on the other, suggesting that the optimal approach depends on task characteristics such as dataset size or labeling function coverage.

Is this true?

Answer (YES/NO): YES